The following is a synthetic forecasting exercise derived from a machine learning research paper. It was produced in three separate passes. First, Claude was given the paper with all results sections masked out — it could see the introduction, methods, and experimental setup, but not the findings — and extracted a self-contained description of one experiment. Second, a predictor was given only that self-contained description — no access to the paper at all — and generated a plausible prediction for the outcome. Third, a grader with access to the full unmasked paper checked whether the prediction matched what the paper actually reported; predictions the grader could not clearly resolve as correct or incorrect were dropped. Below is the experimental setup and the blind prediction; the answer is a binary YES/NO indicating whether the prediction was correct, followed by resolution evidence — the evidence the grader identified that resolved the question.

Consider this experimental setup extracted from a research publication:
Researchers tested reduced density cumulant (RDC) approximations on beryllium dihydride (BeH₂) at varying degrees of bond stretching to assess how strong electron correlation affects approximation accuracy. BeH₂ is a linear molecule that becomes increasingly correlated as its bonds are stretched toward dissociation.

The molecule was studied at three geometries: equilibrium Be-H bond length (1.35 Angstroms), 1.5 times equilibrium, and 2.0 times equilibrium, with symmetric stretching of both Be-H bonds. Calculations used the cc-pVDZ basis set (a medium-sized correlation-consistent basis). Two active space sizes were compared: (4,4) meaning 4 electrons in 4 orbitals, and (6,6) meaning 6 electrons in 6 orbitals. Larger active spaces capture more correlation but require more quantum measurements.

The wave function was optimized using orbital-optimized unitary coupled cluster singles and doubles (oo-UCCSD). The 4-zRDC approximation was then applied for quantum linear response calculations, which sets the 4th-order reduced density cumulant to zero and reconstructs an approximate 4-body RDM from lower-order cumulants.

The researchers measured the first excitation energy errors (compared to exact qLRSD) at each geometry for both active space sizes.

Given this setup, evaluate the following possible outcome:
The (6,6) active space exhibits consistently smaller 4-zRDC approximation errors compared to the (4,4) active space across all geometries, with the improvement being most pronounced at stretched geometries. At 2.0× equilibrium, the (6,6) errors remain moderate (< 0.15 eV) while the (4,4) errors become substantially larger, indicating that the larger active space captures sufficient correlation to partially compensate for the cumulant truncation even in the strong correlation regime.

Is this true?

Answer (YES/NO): NO